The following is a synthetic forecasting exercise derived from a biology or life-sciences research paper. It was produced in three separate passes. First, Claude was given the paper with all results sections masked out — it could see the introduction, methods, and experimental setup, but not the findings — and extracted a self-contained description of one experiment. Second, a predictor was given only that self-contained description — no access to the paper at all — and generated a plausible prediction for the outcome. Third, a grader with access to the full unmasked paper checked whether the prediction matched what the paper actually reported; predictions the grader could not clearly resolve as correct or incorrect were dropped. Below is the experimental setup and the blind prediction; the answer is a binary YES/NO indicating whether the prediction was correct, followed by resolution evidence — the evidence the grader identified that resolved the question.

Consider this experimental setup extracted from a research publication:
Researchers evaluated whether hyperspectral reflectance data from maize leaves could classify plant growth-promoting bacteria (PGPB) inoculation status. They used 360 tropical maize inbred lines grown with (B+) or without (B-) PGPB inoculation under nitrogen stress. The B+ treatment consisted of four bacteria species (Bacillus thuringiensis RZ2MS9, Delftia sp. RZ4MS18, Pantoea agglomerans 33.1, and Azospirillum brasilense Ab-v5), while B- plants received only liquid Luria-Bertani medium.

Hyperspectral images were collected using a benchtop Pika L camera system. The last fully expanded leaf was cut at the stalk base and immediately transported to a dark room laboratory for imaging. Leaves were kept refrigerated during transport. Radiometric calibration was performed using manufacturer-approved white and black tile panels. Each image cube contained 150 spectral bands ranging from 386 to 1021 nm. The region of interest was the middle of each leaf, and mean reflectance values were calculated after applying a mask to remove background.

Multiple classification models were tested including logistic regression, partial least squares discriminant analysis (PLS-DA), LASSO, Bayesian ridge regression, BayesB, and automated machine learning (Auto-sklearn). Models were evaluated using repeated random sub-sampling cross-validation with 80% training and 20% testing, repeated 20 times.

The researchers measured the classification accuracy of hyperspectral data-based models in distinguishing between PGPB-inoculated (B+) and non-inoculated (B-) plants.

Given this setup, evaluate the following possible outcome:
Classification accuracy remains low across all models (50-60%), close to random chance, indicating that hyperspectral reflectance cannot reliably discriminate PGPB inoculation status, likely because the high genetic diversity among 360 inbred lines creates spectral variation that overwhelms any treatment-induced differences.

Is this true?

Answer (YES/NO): NO